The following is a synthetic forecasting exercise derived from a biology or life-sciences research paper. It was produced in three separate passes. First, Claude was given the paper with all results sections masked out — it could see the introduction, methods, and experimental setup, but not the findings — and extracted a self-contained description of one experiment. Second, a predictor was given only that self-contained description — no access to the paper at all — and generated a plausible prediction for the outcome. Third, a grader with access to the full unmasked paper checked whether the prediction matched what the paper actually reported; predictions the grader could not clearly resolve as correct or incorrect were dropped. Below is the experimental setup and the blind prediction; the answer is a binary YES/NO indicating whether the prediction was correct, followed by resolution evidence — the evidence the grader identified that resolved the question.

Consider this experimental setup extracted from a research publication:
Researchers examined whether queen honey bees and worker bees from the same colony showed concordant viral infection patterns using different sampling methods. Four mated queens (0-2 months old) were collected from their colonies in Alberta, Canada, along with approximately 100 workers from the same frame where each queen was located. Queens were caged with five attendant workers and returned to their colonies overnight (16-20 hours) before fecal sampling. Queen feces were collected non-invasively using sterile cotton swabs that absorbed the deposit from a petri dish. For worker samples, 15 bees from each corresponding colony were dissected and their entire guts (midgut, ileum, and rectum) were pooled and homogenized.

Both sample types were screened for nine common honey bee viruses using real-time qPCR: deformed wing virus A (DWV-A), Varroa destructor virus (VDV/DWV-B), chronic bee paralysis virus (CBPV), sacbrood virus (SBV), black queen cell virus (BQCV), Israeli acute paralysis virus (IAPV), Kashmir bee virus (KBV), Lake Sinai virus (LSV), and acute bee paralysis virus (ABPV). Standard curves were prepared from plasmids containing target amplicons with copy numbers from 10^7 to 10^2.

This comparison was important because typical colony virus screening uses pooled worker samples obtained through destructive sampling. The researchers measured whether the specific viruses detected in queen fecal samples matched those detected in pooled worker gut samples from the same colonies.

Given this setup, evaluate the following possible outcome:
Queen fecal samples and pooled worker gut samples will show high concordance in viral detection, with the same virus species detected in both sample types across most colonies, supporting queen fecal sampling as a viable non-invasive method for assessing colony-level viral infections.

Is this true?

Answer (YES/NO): YES